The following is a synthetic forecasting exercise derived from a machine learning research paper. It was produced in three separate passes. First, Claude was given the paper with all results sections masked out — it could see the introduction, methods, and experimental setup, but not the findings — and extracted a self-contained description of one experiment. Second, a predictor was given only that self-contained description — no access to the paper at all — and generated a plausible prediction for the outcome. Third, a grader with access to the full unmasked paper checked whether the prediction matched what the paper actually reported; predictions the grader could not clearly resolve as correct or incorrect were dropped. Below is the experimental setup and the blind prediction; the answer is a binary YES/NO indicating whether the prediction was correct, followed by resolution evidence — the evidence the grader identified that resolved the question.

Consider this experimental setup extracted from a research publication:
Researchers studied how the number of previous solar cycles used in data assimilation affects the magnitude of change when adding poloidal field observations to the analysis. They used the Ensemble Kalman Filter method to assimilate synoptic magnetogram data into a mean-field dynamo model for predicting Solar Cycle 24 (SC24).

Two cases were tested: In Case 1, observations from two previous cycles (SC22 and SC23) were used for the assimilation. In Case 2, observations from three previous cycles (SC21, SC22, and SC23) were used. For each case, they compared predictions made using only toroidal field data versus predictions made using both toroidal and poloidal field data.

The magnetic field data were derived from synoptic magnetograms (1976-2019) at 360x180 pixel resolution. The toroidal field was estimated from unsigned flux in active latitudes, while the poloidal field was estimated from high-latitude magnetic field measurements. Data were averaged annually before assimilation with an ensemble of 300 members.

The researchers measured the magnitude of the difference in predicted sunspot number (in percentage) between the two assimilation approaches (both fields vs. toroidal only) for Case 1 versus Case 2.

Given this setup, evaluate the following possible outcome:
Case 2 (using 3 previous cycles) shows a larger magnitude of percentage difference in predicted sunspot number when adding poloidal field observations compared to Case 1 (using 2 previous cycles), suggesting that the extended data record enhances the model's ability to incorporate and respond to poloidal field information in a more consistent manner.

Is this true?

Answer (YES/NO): YES